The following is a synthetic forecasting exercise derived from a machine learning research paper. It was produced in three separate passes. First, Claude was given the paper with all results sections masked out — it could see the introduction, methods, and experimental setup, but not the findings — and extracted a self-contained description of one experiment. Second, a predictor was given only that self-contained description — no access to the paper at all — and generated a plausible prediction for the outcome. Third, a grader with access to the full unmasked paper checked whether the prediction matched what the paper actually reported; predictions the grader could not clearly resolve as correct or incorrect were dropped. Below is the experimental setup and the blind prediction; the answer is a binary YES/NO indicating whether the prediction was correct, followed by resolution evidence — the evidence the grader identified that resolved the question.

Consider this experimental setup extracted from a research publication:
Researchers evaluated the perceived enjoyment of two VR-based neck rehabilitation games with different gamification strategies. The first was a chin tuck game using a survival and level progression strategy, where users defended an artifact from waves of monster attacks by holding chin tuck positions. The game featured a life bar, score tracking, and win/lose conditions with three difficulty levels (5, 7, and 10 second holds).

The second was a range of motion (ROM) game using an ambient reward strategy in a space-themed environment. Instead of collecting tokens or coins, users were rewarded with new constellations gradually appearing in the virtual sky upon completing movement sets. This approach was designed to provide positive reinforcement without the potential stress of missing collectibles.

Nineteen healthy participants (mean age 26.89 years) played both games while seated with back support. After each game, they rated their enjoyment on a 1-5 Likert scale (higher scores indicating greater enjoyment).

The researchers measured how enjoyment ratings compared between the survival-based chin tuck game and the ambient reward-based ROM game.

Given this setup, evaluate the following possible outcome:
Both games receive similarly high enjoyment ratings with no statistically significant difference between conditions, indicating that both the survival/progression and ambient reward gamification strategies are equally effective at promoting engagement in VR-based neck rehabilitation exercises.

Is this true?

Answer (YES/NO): YES